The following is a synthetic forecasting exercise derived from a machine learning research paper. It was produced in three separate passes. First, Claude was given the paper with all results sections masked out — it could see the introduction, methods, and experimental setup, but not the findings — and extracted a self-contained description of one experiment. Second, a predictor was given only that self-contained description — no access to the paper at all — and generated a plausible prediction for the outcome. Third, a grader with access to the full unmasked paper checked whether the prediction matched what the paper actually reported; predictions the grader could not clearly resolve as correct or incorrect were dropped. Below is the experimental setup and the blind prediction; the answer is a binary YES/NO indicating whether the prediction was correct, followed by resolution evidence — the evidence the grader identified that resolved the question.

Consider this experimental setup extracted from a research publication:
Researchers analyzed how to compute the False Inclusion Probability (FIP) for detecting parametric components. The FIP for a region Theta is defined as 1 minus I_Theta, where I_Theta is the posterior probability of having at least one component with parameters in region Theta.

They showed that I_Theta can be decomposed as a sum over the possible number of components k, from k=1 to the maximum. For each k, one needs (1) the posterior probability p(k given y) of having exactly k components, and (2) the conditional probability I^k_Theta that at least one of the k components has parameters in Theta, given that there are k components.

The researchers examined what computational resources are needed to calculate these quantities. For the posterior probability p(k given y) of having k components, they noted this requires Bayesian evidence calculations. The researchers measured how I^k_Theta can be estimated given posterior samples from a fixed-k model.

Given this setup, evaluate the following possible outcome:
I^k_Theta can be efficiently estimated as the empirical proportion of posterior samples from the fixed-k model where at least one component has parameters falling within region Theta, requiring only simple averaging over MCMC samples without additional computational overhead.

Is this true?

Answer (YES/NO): YES